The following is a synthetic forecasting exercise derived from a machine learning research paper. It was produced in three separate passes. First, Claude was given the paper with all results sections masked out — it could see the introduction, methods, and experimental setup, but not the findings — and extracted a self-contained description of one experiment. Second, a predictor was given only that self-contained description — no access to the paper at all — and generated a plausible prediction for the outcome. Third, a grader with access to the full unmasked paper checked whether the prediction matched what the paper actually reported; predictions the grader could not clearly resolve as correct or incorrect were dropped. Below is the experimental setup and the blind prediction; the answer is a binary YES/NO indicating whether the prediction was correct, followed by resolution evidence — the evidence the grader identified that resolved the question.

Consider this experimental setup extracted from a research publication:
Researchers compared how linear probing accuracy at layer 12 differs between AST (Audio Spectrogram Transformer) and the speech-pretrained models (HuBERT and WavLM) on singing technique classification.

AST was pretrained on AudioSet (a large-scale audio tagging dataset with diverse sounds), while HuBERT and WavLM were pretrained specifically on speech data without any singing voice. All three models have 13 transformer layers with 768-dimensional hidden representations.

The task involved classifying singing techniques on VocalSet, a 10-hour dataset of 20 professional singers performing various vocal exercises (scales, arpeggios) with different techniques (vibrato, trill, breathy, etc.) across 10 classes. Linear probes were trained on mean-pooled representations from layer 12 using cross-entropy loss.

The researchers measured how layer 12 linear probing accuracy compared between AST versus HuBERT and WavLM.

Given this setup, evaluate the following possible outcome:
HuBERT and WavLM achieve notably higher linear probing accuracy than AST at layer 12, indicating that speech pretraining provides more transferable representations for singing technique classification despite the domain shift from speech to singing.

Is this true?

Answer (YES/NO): NO